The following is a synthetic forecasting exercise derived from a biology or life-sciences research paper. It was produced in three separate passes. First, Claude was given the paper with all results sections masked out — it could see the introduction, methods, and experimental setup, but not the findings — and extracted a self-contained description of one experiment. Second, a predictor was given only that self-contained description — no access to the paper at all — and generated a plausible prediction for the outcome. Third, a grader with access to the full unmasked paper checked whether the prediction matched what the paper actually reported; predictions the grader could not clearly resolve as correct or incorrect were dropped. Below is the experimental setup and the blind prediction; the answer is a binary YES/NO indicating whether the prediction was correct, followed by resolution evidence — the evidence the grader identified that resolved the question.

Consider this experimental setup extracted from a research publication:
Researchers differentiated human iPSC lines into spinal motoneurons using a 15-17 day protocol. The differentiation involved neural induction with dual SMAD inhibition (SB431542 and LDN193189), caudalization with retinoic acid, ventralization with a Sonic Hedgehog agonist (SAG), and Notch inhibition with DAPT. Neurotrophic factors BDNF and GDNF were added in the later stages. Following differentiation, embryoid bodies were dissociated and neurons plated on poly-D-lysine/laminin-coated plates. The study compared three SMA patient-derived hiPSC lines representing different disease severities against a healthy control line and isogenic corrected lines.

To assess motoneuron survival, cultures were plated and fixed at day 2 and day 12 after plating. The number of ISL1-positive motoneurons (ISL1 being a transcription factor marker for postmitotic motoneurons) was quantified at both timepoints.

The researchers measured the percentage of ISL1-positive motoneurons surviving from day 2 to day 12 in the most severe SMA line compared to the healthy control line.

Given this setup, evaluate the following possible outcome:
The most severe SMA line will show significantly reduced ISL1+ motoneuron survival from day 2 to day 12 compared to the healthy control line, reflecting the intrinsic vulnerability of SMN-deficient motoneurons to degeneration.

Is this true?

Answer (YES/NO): YES